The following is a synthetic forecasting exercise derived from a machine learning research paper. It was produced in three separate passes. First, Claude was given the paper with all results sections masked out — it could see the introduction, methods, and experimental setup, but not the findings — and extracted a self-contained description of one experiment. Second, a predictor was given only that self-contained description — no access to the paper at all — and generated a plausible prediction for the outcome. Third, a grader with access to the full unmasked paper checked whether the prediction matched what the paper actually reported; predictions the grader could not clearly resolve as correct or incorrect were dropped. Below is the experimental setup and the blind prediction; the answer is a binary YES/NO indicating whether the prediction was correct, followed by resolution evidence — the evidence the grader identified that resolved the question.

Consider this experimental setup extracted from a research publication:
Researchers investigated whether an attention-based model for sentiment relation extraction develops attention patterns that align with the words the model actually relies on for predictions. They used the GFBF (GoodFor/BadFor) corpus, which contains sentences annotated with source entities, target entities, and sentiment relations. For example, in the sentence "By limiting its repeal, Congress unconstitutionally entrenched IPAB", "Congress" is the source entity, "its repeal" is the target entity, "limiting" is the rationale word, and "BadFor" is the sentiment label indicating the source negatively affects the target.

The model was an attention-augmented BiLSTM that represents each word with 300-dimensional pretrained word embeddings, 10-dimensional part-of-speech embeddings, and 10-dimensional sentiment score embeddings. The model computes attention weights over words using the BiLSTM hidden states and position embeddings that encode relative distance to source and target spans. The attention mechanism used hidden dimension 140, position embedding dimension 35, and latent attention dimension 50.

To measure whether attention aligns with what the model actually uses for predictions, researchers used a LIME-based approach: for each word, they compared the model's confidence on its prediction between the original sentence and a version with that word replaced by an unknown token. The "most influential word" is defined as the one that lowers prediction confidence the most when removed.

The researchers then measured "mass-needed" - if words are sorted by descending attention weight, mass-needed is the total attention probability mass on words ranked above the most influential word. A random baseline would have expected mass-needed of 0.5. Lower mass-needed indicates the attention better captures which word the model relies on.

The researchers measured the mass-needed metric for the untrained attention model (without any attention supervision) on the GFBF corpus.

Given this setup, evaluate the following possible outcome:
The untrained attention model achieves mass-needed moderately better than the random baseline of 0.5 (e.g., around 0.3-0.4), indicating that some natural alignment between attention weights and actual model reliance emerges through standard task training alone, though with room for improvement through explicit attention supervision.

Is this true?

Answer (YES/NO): NO